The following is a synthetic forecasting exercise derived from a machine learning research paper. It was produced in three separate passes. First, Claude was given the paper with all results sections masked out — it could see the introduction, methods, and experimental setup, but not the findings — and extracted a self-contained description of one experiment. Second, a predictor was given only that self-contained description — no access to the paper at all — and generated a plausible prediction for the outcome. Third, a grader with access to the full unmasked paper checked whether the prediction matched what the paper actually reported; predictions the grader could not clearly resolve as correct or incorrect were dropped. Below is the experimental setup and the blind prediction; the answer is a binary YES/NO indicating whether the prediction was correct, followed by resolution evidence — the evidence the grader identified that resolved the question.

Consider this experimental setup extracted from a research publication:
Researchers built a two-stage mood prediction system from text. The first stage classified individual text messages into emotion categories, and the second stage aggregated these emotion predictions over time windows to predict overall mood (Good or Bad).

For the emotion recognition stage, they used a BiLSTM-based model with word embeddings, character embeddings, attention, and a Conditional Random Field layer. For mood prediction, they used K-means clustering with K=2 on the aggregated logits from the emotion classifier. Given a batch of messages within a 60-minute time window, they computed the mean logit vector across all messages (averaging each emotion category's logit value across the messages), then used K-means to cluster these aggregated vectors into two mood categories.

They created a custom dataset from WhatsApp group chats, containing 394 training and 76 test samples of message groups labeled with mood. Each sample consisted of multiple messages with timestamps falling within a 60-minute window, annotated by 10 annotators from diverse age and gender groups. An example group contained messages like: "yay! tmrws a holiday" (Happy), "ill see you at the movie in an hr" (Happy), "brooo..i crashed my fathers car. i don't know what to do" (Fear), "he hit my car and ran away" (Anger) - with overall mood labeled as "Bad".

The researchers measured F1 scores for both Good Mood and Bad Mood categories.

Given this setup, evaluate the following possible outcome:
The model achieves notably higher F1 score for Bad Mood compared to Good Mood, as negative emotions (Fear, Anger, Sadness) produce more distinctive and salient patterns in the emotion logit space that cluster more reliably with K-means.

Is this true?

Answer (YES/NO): NO